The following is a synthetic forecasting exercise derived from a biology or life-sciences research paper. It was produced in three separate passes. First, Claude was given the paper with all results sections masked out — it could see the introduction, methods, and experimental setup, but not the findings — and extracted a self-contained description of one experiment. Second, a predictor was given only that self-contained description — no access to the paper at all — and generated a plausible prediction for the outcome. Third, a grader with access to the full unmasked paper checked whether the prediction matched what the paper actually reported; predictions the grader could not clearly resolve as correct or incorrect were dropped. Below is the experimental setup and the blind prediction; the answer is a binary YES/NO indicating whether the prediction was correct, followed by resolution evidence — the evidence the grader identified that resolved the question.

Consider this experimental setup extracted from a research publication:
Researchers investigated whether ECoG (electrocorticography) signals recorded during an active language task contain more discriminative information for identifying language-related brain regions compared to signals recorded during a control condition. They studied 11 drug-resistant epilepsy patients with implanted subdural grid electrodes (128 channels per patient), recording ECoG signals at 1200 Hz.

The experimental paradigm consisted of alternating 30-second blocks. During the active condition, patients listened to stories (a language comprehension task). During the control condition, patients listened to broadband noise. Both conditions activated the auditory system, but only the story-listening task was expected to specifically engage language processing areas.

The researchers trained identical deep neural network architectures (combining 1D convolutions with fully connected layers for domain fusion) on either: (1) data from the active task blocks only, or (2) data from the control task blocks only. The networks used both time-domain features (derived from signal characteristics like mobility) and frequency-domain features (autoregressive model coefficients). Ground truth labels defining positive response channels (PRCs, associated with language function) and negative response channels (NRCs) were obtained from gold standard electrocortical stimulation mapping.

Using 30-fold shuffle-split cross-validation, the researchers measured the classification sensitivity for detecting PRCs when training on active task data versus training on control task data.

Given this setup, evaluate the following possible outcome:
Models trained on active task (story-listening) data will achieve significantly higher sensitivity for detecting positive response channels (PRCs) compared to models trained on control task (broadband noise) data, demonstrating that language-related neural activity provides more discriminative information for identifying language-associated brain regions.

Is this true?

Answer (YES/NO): YES